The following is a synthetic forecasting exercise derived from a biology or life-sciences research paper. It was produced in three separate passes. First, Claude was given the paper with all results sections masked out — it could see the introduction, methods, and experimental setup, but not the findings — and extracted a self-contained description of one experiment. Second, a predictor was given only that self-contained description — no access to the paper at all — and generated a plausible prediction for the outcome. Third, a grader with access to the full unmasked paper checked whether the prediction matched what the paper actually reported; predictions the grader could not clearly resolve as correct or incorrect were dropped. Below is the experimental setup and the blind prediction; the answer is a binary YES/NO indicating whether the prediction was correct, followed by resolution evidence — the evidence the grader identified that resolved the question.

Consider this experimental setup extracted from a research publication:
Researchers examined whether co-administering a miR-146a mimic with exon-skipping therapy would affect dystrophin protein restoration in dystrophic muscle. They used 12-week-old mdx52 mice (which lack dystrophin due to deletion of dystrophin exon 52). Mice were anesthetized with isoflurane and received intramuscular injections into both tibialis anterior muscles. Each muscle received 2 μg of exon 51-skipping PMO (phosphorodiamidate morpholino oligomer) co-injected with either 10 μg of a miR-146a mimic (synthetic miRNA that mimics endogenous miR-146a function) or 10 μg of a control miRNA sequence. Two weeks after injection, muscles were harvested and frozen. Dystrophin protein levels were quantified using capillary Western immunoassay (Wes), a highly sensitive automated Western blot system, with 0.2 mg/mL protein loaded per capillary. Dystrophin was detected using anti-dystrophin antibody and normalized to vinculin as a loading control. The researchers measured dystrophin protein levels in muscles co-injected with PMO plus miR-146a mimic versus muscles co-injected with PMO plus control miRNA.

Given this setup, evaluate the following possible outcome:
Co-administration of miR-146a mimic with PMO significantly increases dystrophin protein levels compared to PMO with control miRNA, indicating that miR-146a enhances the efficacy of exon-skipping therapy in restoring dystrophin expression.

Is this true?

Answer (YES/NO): NO